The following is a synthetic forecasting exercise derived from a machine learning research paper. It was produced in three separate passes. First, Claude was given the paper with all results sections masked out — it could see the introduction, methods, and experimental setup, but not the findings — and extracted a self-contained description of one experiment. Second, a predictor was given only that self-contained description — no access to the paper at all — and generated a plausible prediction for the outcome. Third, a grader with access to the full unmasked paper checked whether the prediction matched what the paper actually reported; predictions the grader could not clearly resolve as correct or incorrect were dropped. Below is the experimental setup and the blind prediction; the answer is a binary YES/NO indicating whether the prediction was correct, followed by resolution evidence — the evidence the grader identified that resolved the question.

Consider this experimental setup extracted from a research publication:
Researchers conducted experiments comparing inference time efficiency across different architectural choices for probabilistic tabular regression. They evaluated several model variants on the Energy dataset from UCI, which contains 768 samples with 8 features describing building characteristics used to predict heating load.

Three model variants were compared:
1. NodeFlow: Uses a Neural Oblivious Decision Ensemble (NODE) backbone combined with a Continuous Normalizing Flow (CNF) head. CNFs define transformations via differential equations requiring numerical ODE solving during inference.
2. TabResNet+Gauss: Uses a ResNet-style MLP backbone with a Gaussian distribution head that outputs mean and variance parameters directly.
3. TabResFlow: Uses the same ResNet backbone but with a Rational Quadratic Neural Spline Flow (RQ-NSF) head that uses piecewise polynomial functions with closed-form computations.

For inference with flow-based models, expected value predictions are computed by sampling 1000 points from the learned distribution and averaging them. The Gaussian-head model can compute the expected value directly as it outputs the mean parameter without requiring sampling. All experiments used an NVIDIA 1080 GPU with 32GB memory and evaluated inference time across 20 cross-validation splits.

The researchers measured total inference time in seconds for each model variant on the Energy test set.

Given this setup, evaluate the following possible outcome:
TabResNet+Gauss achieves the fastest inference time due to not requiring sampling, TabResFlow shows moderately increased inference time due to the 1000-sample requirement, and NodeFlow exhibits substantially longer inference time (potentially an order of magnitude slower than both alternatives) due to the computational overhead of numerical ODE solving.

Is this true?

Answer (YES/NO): NO